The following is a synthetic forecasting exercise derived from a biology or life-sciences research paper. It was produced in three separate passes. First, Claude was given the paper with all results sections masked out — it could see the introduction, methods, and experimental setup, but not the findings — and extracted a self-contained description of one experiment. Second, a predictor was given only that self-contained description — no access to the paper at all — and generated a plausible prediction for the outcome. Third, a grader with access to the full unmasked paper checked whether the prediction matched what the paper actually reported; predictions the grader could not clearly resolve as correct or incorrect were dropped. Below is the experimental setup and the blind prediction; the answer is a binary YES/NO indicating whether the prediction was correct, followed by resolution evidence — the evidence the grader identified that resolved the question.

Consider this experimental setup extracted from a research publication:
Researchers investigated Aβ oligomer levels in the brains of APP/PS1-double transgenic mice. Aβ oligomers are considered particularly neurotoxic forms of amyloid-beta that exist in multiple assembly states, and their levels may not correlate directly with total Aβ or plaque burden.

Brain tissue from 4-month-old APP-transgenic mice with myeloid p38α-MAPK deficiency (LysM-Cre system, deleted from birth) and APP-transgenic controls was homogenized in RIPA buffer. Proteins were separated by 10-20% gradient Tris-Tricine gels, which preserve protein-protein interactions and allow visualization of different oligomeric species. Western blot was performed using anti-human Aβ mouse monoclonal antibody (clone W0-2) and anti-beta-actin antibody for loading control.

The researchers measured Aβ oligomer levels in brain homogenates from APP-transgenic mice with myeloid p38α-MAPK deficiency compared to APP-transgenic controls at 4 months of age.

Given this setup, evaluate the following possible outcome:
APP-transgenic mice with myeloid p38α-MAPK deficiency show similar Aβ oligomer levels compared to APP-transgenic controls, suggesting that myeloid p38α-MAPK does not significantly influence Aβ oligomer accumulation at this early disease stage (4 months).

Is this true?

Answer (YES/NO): YES